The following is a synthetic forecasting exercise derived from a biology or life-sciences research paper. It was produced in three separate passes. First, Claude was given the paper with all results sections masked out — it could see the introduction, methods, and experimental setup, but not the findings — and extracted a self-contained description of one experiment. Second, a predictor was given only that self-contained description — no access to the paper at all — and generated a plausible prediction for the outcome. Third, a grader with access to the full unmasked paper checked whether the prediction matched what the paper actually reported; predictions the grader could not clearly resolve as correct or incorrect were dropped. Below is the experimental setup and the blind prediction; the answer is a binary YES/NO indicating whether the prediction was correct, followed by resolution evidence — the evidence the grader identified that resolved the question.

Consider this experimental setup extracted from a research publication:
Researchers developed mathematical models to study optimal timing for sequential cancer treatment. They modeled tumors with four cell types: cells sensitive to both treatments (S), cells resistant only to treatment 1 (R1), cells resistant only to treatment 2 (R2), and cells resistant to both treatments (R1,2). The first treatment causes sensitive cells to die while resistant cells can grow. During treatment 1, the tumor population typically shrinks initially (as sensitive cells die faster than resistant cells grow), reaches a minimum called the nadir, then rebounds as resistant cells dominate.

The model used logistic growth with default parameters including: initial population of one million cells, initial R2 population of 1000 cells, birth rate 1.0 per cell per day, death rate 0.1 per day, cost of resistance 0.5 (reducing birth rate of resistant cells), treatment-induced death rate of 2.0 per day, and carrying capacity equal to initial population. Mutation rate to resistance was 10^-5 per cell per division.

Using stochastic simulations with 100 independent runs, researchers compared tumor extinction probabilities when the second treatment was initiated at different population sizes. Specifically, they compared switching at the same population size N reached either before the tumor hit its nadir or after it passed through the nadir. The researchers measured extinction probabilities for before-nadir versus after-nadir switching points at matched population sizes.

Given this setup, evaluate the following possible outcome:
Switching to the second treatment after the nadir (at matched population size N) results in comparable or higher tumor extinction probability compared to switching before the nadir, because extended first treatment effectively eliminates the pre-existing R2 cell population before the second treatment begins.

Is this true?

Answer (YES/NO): YES